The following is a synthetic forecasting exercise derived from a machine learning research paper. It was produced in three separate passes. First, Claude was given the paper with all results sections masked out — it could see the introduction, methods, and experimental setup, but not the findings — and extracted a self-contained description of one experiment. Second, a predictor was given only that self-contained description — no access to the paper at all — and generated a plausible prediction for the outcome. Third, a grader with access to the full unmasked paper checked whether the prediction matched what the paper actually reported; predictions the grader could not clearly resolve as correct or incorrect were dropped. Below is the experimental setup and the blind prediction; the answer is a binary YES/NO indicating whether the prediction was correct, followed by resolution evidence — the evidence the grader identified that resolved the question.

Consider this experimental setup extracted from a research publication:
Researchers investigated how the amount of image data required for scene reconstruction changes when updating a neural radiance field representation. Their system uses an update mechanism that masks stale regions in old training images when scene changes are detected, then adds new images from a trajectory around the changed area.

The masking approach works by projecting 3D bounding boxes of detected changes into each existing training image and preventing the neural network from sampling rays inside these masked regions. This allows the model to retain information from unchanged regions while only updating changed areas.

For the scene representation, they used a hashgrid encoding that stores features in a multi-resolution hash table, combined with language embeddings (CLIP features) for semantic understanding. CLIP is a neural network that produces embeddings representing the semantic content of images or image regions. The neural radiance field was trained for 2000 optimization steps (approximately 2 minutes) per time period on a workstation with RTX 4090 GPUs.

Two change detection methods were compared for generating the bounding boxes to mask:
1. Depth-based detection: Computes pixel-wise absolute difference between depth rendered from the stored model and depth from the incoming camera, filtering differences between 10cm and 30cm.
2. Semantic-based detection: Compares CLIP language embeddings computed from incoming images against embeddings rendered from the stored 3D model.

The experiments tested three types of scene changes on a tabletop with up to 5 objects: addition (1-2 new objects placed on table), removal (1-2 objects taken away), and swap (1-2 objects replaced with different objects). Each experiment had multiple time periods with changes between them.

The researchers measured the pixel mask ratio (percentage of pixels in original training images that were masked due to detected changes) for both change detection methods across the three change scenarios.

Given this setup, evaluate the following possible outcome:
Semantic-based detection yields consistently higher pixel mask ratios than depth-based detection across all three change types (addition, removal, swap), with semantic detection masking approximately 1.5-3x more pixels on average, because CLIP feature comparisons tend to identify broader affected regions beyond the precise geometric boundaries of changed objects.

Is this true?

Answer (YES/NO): NO